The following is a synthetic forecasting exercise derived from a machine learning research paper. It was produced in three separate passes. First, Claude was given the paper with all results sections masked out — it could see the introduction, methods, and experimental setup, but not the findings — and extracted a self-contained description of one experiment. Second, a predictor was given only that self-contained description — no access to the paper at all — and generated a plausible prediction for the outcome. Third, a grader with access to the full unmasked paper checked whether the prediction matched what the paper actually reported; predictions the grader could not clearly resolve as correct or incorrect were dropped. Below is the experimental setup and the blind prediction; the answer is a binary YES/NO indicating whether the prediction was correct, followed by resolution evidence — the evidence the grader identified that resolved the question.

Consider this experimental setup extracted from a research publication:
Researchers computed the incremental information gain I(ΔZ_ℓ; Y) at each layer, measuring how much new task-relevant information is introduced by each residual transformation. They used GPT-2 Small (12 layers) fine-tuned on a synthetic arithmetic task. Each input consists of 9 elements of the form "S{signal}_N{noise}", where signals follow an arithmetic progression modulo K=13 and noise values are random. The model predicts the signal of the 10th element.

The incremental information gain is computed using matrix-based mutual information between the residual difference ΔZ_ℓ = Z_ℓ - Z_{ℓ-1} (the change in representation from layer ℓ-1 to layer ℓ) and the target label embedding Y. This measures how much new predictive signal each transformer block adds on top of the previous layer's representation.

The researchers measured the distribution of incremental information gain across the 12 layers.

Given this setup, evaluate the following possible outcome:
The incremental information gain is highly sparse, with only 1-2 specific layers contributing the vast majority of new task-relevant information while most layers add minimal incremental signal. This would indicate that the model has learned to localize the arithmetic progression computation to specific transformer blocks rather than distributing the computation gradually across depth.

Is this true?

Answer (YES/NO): NO